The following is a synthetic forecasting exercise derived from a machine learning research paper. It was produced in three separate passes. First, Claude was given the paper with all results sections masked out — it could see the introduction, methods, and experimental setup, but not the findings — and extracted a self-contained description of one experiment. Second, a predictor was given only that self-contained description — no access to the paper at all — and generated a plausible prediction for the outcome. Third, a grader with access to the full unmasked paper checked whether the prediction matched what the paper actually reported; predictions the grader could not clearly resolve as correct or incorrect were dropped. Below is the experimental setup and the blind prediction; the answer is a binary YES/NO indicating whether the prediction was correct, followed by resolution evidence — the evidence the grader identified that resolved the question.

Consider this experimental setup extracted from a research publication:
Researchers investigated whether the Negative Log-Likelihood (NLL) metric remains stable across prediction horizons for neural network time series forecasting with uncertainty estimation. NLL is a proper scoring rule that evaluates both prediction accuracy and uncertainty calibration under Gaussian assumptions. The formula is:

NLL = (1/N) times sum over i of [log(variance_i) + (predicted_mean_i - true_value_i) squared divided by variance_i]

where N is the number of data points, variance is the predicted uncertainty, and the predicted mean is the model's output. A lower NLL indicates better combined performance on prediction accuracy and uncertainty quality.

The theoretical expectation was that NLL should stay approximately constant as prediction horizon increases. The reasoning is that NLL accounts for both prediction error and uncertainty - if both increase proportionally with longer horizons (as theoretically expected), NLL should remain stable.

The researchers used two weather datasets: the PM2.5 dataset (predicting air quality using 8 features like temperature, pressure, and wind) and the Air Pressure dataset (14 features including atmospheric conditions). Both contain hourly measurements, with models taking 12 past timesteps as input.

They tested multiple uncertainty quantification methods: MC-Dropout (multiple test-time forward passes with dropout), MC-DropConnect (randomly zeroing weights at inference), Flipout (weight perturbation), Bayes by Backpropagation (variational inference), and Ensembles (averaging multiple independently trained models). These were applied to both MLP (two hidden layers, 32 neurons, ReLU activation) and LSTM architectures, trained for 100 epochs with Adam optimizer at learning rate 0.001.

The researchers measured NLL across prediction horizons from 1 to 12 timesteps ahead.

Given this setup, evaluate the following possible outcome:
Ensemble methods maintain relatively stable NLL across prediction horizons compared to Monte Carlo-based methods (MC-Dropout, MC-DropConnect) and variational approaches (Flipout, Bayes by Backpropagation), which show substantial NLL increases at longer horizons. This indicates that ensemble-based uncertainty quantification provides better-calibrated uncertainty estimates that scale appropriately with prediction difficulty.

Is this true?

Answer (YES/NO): NO